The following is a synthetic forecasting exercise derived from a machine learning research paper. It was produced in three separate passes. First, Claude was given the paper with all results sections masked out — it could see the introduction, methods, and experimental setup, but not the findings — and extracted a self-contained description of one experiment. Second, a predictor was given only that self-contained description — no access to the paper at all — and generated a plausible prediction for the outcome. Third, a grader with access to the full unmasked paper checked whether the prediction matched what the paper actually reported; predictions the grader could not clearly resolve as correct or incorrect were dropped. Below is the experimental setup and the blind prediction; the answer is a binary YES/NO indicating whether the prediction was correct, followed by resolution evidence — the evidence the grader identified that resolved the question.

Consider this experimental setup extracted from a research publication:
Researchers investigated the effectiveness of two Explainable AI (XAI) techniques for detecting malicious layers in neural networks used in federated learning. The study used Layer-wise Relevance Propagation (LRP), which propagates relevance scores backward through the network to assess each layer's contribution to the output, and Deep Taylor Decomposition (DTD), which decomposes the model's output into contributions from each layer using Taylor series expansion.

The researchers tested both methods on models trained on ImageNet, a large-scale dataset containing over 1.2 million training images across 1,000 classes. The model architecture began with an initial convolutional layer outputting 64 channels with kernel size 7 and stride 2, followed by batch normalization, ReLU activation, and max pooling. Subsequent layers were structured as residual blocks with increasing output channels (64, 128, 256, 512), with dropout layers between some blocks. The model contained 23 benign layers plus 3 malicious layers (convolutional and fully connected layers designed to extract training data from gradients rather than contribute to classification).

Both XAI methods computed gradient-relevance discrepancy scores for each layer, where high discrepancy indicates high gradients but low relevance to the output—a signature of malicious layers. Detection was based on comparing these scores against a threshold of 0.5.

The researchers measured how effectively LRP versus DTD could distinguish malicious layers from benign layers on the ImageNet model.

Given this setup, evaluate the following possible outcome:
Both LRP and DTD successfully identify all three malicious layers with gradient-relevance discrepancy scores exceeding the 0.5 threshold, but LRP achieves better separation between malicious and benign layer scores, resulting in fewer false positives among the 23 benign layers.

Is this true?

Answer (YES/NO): NO